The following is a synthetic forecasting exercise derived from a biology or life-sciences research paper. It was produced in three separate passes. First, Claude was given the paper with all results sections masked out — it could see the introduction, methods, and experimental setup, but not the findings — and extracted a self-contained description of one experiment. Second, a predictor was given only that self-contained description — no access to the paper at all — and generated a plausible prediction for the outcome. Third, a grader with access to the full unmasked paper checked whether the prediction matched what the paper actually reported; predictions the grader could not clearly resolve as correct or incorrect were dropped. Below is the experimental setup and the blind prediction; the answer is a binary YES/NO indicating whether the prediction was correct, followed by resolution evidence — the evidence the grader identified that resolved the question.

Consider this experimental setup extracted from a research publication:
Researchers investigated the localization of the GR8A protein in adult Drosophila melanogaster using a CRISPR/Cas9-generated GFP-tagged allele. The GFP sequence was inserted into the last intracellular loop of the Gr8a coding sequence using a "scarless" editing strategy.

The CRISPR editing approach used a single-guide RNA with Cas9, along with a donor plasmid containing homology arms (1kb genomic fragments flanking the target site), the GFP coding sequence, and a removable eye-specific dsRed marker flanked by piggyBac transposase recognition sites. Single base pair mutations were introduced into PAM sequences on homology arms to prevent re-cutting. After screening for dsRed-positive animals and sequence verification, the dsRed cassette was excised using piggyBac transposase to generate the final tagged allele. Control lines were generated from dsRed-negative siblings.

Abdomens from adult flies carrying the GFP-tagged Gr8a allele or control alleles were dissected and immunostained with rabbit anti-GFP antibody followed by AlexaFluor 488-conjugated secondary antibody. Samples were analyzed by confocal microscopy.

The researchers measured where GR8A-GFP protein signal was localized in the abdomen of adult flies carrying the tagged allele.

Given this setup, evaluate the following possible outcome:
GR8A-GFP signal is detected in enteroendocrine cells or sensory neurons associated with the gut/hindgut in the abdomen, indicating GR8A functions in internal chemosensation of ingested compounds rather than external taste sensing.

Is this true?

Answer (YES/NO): NO